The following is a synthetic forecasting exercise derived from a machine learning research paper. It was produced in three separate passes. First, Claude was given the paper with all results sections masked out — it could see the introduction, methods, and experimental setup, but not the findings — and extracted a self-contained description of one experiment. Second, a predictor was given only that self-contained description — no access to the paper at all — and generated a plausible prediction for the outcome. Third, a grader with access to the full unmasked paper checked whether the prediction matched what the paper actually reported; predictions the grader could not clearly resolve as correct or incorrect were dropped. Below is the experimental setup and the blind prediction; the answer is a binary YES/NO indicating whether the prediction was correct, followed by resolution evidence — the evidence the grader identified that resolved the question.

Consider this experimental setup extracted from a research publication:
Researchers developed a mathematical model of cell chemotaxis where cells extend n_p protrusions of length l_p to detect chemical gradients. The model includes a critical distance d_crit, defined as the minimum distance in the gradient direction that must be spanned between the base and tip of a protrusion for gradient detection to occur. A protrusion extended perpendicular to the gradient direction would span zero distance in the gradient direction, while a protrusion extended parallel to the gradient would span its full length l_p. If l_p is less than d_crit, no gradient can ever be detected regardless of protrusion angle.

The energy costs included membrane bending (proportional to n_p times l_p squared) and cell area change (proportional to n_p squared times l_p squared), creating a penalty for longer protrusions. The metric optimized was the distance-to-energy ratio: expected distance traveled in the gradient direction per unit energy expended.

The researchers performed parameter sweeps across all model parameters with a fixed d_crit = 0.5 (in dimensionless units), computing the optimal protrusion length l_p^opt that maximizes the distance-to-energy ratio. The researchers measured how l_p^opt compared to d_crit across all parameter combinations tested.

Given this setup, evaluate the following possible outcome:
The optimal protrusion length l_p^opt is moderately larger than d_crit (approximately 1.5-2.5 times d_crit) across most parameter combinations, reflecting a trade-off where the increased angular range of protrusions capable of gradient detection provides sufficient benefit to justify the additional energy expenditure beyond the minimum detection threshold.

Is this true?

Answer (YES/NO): NO